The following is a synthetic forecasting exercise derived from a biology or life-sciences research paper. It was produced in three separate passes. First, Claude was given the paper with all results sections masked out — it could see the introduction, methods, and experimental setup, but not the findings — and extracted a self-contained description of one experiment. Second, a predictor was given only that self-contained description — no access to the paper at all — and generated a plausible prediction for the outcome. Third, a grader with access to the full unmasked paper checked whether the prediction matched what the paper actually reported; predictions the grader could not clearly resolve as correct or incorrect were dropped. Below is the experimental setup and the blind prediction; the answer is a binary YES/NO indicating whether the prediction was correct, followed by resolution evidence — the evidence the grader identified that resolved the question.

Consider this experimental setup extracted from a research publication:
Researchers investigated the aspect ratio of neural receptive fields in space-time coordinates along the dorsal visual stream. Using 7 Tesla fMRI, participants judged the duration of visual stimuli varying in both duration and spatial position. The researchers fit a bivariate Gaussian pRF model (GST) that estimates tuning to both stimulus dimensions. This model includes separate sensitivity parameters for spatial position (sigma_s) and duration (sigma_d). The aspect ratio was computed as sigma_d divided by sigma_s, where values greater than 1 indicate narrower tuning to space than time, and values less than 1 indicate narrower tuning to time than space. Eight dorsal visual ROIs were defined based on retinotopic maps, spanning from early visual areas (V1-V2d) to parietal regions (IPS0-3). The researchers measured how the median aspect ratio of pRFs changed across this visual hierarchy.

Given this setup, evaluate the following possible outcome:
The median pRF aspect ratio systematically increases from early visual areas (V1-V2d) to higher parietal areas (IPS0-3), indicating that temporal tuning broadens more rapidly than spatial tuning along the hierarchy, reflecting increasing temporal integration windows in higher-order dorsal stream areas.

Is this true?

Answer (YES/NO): NO